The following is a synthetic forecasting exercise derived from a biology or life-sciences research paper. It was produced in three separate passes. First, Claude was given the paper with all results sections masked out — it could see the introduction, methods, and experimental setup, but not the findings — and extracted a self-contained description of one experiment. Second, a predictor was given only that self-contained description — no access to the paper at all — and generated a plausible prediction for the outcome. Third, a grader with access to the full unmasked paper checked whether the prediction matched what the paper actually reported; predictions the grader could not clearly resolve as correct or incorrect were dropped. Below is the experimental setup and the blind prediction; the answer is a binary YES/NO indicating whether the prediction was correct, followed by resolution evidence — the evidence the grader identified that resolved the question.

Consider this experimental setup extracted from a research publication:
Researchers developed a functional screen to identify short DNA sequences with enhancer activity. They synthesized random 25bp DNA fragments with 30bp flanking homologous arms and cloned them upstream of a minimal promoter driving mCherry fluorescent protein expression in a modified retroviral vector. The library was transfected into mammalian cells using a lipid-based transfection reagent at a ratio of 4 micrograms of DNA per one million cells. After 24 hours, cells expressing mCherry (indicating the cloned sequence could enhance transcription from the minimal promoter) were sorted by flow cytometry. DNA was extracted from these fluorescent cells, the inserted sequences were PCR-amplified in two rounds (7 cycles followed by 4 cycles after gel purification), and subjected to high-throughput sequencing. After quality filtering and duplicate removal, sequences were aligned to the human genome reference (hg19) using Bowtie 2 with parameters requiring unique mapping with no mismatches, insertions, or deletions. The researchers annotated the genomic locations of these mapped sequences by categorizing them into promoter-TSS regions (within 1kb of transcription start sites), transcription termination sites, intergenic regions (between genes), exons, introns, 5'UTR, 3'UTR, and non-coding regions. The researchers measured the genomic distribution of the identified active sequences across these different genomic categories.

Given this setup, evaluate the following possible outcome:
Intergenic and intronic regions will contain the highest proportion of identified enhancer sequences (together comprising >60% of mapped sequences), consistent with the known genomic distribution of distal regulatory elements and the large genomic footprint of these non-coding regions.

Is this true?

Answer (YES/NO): YES